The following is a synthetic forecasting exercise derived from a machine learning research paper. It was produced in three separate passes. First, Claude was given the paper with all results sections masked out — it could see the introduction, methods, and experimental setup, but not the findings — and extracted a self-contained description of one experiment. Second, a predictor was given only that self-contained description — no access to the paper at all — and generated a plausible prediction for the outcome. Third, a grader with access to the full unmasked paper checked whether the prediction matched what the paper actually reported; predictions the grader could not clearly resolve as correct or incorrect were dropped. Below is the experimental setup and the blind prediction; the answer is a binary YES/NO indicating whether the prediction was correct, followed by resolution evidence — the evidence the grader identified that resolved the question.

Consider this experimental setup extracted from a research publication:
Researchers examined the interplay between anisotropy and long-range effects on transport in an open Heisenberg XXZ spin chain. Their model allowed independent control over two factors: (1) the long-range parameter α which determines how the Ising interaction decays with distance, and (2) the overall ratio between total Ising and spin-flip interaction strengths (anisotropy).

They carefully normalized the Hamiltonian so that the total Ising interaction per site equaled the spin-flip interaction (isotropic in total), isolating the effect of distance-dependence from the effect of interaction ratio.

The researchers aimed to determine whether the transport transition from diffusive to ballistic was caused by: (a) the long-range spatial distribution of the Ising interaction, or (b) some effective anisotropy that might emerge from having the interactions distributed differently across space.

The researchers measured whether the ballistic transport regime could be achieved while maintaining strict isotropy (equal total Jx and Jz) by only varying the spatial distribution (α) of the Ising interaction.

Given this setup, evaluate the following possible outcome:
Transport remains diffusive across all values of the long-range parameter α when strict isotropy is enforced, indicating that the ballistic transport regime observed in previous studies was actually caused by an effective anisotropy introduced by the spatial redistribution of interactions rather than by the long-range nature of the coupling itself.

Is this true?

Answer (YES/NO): NO